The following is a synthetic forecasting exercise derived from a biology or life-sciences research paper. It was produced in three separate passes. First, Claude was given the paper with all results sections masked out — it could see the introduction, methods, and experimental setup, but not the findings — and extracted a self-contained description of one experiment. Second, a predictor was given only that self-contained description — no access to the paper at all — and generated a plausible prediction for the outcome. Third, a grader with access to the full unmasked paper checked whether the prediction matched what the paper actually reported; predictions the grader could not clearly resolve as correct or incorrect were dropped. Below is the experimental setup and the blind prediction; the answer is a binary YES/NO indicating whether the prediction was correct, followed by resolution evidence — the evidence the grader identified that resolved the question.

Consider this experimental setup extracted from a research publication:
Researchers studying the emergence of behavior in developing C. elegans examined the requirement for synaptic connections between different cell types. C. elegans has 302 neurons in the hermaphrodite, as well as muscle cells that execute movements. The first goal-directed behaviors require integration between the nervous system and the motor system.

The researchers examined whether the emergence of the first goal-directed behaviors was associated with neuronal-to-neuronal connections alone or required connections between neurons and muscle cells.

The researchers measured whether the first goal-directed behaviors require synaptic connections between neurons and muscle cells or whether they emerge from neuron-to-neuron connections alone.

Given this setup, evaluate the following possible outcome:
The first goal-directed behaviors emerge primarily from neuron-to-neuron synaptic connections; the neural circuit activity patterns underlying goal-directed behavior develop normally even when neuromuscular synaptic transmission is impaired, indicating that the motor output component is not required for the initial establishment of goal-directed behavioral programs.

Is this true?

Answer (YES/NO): NO